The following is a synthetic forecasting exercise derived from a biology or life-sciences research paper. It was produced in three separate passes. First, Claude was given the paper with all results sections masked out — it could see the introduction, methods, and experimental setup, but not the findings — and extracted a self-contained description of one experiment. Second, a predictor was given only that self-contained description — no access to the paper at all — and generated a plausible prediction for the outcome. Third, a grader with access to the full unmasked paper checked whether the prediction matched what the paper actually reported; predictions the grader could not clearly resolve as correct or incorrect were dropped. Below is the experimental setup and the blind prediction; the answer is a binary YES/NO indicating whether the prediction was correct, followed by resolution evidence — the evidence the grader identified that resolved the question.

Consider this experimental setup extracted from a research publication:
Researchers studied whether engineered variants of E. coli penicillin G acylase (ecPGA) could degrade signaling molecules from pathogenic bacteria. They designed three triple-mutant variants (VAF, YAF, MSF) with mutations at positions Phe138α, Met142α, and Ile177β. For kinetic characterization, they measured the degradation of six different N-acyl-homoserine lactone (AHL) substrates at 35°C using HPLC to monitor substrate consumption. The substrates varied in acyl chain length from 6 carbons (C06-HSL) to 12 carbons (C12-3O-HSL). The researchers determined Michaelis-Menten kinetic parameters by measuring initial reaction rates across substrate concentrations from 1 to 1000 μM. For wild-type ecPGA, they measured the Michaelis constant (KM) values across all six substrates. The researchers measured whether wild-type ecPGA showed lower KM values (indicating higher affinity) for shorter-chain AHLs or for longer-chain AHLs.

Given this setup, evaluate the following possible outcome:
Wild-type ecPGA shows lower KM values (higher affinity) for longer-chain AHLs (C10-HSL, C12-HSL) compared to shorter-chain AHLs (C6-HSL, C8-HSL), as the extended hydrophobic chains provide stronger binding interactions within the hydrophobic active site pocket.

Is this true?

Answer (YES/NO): NO